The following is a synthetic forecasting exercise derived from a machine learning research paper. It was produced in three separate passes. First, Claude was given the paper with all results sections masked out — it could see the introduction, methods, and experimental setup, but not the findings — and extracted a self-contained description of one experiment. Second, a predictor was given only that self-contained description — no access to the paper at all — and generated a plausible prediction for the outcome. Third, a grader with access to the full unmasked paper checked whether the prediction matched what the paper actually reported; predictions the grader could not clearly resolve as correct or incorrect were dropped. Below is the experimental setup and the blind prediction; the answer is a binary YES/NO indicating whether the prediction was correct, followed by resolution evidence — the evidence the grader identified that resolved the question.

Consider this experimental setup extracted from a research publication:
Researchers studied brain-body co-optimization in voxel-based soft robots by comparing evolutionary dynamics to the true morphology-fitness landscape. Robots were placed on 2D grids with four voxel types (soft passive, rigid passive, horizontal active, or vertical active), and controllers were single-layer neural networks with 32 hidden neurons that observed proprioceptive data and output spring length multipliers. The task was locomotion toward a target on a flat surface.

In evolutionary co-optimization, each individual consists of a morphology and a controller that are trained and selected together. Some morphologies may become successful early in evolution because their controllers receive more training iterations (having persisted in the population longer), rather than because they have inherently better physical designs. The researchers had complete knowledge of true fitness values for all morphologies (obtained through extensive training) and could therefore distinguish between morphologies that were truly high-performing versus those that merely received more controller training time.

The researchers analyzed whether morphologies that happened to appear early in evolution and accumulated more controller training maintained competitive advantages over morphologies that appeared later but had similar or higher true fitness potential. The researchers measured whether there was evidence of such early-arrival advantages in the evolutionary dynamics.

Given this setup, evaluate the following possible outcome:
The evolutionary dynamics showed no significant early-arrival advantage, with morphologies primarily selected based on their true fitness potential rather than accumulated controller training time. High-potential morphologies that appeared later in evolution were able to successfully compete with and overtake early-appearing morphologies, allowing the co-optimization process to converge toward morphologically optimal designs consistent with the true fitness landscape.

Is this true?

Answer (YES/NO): NO